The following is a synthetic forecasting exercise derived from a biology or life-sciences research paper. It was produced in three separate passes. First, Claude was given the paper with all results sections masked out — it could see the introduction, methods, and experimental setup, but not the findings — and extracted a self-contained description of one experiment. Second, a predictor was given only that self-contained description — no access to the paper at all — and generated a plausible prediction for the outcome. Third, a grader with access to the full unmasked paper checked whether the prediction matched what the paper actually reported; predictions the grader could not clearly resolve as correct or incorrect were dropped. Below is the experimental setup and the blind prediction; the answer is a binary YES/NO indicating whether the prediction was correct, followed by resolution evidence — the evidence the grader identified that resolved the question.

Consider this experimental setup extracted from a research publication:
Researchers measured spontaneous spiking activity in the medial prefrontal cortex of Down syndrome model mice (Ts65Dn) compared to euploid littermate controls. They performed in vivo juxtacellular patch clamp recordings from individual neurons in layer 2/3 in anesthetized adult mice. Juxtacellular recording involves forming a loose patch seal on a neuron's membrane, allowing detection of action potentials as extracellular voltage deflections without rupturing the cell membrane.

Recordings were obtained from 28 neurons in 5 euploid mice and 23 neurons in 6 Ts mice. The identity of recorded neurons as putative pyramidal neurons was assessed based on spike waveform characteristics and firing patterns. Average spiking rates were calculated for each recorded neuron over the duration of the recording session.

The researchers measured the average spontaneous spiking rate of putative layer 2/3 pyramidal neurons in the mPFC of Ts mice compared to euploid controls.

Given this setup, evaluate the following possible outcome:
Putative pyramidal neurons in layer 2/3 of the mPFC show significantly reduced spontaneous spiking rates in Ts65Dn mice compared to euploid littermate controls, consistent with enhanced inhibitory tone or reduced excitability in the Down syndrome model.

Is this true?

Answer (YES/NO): YES